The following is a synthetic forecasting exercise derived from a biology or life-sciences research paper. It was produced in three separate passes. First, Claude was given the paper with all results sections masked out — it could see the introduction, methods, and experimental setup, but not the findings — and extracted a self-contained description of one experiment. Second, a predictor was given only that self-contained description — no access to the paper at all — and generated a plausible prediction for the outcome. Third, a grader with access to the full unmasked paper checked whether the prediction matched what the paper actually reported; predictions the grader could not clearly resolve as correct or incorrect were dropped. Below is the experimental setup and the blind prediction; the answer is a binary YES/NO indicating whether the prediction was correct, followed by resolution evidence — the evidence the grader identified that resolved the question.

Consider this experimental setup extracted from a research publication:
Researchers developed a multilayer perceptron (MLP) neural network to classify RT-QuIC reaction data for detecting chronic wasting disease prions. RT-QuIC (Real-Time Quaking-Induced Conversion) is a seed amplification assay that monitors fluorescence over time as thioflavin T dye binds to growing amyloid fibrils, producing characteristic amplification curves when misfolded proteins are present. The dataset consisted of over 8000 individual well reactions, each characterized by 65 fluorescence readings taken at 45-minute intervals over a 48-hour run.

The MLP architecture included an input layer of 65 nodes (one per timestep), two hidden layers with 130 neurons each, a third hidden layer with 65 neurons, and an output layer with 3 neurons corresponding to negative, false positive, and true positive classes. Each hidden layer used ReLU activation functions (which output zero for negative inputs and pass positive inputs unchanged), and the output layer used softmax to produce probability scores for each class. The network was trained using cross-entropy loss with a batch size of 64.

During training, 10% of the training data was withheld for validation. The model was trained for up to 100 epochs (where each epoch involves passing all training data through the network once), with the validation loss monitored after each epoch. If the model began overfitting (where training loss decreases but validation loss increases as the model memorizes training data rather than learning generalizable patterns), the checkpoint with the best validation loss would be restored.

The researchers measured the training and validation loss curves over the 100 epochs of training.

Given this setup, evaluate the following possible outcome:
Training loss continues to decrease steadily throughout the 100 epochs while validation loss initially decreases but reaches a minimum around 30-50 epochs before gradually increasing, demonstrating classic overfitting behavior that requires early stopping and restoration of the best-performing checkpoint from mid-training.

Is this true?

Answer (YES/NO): NO